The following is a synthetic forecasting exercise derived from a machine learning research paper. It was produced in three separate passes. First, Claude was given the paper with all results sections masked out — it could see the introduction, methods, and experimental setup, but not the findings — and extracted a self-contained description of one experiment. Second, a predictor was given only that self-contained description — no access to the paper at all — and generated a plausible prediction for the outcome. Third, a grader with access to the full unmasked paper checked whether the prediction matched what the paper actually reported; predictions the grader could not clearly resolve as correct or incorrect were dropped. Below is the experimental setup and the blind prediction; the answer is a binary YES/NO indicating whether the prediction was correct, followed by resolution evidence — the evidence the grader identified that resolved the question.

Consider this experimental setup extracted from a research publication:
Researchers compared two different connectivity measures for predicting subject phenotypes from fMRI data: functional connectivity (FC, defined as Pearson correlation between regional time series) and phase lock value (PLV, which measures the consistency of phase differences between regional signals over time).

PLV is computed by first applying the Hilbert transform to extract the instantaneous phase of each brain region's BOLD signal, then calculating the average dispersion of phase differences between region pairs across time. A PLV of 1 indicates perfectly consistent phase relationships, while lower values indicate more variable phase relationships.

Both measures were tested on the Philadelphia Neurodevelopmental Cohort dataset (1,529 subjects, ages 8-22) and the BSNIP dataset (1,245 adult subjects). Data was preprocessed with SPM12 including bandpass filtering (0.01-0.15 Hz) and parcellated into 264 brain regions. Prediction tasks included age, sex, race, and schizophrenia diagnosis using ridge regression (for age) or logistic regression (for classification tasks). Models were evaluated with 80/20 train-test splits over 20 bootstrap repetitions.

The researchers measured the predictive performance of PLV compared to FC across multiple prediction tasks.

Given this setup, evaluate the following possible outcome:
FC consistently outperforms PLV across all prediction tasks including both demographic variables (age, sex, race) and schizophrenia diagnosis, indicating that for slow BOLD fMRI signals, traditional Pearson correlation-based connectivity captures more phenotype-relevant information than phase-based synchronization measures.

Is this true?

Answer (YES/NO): YES